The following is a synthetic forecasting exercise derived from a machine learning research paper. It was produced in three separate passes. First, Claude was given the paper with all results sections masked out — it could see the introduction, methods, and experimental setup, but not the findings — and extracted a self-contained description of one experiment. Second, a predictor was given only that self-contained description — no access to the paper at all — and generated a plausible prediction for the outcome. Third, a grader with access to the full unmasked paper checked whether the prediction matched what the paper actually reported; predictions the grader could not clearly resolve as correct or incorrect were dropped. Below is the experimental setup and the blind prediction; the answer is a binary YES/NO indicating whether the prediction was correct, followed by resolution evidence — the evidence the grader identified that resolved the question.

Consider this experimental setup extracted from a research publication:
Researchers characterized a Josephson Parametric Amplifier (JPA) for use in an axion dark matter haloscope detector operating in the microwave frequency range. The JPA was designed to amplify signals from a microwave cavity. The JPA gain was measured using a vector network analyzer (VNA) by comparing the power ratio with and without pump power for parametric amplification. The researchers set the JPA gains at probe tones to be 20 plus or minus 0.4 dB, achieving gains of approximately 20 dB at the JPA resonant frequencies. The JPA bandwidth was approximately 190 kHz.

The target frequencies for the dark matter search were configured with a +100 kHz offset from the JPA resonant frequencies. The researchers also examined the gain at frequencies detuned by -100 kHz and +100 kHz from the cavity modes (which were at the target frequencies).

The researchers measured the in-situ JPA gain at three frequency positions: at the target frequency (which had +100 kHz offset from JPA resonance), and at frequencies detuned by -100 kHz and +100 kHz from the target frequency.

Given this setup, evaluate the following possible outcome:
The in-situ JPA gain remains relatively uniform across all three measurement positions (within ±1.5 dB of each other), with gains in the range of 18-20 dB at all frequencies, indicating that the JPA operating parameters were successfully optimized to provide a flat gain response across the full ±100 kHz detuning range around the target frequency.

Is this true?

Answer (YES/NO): NO